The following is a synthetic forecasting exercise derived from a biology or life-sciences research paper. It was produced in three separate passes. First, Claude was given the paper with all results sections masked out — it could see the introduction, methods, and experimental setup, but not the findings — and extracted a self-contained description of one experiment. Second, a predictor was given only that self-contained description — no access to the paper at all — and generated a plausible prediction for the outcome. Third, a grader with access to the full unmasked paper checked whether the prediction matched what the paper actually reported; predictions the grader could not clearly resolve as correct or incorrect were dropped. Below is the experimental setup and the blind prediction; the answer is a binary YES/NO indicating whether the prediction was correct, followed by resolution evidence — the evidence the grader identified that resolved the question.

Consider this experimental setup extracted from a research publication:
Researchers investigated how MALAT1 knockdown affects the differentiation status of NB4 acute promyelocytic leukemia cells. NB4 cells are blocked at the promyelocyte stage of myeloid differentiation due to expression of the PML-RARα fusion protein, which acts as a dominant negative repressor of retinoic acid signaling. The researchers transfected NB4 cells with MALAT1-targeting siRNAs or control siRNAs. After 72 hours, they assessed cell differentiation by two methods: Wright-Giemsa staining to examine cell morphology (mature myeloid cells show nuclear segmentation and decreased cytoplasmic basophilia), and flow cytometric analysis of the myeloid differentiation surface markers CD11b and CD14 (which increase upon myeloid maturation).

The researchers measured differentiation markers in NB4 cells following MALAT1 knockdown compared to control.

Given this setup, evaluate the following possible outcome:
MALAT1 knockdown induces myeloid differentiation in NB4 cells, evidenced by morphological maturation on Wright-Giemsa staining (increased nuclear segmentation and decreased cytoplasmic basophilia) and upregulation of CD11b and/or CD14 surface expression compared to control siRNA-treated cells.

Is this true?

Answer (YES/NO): YES